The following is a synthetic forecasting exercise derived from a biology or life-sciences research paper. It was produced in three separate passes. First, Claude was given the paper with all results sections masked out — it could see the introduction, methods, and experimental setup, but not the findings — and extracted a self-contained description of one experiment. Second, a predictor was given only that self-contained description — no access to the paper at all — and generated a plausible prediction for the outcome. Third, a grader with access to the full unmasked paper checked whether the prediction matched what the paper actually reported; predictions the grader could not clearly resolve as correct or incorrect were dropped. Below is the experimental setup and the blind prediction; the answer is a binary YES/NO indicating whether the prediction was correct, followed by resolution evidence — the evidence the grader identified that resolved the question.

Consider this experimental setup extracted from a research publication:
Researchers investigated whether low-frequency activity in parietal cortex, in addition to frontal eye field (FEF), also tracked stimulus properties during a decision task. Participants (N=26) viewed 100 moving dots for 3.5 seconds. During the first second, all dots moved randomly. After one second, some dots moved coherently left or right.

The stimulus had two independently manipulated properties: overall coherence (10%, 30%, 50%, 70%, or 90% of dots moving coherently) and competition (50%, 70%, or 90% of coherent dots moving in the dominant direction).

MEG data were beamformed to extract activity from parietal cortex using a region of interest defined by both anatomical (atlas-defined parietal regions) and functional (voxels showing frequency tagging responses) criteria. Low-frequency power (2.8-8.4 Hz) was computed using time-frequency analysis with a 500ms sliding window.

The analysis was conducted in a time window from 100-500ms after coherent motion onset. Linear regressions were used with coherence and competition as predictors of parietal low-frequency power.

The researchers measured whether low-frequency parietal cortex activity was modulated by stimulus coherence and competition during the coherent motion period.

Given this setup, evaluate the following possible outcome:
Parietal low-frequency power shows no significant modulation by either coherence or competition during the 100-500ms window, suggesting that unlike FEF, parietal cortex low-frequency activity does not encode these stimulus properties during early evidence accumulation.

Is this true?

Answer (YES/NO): NO